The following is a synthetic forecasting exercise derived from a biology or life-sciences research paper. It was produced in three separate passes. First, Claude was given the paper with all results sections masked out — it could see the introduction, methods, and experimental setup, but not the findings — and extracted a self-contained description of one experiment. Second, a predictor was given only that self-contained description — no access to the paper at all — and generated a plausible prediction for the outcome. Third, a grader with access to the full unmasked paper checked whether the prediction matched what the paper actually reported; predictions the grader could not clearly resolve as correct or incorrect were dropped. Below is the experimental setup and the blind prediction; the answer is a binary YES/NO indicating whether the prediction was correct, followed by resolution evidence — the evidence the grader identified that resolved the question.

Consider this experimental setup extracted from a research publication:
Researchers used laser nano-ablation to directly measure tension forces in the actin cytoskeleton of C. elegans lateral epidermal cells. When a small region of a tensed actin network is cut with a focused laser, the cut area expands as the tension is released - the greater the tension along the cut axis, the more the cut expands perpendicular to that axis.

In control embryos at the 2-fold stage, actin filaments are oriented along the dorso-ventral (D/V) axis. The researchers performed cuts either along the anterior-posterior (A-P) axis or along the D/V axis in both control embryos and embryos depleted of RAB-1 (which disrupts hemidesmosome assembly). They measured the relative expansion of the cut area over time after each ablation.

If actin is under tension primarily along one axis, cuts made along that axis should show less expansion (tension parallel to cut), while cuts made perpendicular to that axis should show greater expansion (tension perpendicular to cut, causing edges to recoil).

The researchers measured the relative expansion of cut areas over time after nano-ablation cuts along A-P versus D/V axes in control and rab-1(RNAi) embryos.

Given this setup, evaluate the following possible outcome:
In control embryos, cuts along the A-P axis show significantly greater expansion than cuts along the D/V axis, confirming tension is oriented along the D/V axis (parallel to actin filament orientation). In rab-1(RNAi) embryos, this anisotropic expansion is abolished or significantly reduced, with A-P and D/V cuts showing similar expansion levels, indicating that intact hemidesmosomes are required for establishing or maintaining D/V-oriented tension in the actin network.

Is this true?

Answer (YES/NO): NO